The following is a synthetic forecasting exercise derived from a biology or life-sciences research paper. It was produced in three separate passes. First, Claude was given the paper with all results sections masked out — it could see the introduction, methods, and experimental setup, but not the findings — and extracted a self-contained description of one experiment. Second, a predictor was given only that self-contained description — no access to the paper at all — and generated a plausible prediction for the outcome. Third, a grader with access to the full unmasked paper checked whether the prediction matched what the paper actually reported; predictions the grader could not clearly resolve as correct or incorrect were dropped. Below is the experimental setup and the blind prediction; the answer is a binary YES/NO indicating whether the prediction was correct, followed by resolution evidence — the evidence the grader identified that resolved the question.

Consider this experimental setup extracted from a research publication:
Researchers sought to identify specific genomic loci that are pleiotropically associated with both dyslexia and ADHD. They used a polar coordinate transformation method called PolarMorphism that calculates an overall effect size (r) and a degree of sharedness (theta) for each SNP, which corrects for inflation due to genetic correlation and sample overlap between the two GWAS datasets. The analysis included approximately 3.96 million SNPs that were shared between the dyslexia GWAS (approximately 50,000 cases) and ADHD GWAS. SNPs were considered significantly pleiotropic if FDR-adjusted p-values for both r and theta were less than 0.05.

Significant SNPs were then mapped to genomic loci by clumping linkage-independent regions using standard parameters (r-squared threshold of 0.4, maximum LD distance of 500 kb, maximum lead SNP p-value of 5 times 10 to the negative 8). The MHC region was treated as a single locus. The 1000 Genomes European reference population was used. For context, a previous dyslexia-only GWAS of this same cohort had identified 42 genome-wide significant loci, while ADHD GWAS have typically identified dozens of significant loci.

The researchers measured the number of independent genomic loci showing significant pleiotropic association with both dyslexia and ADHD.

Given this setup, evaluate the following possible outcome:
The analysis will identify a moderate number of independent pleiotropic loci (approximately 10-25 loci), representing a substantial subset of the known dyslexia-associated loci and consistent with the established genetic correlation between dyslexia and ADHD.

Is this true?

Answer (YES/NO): NO